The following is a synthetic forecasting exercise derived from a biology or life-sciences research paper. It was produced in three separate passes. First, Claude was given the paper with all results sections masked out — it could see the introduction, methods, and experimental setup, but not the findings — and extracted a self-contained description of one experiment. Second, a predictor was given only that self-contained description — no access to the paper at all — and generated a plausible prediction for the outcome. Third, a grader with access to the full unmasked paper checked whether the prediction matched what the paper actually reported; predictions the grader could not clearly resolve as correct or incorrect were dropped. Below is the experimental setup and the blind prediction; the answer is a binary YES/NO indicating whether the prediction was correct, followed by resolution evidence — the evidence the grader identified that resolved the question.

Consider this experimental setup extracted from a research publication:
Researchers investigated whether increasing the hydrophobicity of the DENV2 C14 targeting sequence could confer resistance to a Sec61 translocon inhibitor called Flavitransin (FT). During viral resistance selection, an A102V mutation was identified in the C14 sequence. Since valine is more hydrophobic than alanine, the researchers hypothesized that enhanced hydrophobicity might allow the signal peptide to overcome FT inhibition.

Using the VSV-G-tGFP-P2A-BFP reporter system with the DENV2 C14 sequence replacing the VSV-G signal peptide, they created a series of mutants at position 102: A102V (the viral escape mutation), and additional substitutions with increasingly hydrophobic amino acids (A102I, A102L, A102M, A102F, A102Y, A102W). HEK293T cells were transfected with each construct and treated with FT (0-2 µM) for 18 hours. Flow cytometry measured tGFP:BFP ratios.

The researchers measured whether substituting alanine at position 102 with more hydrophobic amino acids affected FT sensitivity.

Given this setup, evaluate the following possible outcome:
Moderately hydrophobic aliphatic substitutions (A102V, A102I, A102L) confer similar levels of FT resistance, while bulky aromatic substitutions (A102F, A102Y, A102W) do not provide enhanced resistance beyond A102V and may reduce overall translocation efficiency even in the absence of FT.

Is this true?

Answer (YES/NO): NO